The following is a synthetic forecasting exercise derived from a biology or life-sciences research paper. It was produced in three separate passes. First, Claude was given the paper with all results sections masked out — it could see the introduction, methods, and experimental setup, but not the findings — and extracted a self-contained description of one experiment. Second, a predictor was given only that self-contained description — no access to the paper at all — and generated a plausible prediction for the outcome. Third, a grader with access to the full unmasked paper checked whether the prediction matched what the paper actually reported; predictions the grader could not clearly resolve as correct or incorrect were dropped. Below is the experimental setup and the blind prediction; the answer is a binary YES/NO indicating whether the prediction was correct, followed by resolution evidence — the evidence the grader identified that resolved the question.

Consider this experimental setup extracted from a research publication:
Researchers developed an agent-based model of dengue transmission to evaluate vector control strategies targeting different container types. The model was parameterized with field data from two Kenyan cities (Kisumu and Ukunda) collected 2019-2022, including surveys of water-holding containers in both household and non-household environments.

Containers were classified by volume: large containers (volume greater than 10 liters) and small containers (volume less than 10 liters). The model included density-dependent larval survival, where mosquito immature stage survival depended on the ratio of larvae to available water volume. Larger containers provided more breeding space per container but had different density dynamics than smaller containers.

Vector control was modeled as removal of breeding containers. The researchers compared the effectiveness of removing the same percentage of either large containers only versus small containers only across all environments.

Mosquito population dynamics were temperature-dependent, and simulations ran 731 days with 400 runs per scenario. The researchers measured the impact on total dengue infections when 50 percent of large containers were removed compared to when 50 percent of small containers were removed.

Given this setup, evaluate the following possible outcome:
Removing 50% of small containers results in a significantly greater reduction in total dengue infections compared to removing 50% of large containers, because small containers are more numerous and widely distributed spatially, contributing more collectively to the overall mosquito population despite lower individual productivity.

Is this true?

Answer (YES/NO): NO